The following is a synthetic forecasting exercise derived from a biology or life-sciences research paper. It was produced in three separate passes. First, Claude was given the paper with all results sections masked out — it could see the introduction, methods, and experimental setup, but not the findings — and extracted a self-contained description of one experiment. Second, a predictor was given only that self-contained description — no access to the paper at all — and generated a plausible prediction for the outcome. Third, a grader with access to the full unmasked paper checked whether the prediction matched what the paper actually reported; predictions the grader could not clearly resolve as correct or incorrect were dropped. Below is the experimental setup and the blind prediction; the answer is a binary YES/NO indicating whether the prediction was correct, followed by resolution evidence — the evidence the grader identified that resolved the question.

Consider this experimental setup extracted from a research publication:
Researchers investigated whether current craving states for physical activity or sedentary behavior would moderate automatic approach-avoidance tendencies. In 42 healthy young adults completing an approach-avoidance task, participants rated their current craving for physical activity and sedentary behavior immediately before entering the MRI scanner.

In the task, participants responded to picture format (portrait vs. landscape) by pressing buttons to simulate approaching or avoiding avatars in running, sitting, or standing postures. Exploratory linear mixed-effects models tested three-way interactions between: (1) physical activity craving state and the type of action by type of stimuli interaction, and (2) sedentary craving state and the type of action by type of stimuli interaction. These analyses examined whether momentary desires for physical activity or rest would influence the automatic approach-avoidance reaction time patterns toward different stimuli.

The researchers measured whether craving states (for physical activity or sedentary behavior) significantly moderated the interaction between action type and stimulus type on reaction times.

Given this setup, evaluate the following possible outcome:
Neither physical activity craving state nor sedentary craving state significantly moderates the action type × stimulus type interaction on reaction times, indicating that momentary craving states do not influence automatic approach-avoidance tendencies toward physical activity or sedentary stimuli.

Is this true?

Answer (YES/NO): NO